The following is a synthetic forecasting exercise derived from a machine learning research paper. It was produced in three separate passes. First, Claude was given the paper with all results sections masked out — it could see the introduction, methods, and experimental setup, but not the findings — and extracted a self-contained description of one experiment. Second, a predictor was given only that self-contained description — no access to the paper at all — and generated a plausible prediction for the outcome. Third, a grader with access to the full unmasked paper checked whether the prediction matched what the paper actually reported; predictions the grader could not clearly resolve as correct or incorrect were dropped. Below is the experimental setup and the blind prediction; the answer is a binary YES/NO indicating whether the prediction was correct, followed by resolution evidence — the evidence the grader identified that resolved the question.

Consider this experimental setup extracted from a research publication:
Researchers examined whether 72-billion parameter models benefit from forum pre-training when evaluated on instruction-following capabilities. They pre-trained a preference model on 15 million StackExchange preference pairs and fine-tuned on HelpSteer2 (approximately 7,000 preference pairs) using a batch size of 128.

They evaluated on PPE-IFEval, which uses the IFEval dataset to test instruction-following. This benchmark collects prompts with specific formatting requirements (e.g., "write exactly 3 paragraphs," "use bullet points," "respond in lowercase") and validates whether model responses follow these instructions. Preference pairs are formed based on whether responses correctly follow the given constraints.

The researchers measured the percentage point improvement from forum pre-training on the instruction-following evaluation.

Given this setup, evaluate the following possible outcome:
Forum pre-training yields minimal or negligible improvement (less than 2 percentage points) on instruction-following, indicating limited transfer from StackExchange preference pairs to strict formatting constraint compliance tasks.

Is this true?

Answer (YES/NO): NO